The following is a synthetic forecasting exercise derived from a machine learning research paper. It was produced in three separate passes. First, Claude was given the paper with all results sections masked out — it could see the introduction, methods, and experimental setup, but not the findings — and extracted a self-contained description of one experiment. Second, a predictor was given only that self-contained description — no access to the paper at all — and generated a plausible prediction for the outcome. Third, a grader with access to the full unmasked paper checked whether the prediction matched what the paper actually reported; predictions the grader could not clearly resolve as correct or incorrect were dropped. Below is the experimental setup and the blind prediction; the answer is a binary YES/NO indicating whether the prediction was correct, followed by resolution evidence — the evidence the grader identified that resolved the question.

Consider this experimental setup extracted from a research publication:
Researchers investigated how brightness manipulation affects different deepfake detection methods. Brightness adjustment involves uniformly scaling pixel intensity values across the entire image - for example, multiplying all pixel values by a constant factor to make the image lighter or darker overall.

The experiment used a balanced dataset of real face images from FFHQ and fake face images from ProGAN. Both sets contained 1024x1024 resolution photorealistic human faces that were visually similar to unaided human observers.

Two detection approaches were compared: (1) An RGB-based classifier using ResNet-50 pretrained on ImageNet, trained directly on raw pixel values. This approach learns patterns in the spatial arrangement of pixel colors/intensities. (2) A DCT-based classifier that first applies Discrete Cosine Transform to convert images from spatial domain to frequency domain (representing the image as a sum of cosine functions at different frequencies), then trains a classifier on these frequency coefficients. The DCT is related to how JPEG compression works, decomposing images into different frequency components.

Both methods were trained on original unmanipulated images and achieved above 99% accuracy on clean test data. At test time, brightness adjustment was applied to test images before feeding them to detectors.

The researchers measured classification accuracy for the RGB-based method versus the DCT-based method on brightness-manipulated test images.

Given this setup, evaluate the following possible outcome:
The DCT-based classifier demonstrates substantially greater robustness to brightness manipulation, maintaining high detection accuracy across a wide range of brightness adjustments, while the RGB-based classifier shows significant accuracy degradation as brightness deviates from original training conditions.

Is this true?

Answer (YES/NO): YES